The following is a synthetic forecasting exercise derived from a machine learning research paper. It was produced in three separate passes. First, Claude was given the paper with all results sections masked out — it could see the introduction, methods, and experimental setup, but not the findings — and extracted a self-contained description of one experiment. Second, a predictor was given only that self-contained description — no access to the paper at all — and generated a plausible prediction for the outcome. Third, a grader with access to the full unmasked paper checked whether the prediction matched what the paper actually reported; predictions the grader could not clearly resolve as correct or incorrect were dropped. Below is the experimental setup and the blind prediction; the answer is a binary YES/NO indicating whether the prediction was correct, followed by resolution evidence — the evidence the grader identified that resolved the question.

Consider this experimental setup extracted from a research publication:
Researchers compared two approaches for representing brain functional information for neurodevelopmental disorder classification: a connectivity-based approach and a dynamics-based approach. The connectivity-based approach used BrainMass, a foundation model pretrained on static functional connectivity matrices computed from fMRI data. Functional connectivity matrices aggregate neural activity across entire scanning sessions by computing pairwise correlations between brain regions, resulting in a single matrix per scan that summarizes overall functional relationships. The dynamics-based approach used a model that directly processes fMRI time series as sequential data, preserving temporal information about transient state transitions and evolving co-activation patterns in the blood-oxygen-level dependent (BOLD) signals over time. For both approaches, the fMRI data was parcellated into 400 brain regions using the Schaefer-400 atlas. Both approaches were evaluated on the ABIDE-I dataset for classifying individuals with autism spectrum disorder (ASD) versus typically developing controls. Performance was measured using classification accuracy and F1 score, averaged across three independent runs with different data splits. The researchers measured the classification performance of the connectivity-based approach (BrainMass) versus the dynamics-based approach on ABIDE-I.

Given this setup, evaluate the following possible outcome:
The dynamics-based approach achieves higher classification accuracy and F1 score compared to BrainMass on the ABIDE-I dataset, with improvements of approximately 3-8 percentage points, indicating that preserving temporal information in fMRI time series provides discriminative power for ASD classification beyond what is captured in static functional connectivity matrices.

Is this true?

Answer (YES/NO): NO